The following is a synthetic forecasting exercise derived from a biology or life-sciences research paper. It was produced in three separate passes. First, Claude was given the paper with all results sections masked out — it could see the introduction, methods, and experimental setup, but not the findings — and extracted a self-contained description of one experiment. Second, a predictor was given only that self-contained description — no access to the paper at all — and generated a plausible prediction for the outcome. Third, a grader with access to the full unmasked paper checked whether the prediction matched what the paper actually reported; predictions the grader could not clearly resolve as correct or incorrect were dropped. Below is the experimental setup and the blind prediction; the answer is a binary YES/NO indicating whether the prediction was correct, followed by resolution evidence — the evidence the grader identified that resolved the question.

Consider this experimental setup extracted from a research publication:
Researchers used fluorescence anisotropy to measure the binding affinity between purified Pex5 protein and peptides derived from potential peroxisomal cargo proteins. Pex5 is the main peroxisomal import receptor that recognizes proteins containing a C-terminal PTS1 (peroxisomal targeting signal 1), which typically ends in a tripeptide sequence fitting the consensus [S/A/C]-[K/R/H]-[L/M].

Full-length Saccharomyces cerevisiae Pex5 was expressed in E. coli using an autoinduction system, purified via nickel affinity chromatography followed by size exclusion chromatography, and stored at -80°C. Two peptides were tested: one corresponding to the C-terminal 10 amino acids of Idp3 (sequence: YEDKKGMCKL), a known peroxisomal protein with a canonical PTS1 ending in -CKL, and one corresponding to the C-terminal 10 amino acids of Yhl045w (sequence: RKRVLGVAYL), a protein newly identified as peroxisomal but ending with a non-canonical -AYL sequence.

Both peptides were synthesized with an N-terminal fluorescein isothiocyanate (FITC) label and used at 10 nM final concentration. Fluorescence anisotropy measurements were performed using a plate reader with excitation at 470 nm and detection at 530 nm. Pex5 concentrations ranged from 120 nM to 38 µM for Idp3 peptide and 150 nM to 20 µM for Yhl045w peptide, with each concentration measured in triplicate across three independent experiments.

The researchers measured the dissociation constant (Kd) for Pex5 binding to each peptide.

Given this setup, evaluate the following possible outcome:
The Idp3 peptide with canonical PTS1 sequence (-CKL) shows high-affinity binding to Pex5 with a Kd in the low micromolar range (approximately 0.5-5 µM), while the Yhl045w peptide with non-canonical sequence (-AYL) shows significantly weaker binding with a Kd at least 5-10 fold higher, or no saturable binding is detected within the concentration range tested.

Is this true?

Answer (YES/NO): NO